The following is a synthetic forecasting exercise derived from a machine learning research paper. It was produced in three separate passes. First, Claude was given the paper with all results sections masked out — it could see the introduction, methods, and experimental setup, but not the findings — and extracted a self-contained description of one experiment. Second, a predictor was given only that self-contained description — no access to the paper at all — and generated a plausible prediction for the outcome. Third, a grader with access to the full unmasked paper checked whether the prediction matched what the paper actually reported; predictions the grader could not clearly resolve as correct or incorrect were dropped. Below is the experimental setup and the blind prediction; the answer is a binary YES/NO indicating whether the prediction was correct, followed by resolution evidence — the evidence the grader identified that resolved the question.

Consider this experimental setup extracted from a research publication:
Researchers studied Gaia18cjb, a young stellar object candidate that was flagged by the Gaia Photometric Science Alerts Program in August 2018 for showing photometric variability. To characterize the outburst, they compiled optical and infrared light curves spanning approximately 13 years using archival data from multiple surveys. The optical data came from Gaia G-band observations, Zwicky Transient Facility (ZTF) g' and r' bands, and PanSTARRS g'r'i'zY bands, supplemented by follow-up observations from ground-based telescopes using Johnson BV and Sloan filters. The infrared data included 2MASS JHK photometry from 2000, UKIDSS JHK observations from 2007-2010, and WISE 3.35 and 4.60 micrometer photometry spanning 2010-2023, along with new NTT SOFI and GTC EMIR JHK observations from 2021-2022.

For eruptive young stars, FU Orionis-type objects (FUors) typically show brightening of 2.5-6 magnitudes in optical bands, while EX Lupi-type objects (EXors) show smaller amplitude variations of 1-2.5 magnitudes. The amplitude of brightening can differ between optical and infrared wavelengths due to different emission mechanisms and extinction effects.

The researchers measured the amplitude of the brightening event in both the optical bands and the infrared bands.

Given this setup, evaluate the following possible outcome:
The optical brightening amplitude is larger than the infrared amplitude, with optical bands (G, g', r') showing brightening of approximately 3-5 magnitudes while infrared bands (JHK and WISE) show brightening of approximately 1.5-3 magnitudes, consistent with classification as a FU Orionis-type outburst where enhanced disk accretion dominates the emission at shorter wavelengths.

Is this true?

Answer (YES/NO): NO